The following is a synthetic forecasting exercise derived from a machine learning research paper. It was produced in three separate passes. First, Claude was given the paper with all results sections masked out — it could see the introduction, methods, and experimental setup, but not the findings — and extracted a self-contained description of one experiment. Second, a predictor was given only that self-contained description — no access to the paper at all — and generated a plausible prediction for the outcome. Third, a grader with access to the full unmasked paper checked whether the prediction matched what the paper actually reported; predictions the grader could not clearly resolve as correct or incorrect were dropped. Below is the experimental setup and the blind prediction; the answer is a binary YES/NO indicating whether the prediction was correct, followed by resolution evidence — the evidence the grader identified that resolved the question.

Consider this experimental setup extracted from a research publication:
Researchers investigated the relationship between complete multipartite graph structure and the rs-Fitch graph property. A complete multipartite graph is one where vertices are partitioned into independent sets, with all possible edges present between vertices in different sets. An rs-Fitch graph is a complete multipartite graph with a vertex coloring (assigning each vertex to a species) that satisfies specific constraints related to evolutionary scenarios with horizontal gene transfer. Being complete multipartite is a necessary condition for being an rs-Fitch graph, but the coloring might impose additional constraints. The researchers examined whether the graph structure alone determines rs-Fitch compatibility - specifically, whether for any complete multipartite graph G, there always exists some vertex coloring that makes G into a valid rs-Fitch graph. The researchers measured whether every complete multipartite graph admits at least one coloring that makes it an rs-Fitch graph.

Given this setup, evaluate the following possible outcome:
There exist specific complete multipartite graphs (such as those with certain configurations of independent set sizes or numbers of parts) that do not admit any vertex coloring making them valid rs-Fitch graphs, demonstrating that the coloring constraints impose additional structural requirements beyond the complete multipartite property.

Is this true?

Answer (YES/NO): NO